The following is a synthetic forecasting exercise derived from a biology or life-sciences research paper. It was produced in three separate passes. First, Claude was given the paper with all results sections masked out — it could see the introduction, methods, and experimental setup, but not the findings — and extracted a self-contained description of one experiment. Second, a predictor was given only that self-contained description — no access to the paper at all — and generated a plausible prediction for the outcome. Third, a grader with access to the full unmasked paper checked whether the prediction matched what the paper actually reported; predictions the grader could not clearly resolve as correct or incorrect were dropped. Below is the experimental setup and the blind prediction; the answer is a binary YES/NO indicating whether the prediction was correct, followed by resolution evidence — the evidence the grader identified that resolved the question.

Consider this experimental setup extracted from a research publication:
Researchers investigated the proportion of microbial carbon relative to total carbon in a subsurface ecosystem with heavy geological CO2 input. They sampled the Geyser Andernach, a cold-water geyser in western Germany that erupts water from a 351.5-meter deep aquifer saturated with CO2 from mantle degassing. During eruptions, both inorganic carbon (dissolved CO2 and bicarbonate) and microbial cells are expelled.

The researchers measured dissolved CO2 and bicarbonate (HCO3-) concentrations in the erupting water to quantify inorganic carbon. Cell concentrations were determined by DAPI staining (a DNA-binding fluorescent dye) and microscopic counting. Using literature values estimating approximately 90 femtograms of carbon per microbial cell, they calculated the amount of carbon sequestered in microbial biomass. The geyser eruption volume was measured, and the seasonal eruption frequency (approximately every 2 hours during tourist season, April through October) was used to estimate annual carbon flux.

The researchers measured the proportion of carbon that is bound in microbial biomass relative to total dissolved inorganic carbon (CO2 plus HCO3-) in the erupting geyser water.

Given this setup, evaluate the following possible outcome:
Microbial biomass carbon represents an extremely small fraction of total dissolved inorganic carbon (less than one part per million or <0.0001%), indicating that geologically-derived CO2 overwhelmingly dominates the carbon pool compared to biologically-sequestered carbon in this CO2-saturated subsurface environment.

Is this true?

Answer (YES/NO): NO